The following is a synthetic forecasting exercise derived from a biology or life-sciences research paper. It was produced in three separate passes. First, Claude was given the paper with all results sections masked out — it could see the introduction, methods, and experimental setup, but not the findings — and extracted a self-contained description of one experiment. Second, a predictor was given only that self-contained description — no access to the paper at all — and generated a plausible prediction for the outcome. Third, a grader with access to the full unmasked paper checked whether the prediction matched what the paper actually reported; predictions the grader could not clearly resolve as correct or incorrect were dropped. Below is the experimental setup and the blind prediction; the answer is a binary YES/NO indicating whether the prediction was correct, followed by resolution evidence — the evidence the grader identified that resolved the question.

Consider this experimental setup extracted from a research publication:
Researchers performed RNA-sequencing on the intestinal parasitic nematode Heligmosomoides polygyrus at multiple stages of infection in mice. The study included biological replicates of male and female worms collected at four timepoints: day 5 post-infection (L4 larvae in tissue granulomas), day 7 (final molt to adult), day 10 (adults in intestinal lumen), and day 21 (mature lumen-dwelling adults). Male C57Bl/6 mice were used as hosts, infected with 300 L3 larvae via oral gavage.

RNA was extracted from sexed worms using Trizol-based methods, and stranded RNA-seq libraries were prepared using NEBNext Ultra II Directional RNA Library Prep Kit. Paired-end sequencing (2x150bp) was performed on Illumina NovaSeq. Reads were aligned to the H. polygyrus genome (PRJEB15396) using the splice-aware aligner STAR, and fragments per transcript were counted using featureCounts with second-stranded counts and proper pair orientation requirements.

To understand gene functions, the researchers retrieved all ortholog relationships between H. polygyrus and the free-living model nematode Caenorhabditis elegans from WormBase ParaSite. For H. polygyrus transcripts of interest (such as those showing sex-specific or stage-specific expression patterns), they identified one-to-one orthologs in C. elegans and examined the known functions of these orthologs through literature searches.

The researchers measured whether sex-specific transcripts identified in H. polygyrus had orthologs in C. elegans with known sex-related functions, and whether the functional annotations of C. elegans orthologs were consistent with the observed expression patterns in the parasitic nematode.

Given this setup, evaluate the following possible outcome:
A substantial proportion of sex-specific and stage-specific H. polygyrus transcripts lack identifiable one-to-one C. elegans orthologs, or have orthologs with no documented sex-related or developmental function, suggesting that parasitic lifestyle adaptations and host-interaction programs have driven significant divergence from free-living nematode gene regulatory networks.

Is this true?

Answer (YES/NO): YES